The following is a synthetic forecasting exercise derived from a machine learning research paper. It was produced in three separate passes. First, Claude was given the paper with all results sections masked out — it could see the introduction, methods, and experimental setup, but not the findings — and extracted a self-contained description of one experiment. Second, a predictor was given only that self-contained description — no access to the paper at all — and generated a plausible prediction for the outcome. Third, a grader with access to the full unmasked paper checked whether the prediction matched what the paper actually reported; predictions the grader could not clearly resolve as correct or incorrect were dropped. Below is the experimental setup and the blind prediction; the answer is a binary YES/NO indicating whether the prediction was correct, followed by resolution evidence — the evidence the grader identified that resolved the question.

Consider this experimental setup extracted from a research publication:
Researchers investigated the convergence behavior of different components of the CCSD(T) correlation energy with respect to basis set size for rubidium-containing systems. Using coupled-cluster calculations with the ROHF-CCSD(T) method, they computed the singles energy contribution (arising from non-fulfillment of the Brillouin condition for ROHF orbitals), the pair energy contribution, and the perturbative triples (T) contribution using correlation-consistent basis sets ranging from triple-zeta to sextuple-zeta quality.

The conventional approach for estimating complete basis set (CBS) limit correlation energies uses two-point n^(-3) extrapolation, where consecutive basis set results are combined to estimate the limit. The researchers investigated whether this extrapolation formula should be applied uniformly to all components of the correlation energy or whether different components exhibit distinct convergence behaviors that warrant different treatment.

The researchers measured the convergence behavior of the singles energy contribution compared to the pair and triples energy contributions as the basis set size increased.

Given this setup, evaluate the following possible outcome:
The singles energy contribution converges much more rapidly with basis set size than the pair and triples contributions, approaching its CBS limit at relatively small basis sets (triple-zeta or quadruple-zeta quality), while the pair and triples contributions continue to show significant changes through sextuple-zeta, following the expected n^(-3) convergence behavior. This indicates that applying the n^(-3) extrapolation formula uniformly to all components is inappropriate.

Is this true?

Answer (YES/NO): NO